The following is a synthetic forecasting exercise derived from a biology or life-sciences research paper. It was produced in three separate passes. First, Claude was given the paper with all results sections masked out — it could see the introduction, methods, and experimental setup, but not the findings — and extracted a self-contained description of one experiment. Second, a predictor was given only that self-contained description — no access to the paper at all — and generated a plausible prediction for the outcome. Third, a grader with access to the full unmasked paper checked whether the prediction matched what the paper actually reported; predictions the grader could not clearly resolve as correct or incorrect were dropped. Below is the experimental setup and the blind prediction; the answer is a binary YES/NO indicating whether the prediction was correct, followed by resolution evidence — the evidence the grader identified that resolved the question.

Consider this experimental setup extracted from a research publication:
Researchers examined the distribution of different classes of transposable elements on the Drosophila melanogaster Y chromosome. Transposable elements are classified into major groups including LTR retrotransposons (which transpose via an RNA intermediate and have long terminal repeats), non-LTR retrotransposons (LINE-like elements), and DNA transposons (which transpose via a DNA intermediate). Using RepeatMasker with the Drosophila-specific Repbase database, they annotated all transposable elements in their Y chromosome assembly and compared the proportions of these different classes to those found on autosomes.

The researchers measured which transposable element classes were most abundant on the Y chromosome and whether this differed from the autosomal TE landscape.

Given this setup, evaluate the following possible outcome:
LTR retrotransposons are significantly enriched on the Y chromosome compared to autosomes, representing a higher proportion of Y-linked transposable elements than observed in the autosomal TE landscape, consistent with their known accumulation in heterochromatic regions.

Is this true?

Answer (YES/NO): YES